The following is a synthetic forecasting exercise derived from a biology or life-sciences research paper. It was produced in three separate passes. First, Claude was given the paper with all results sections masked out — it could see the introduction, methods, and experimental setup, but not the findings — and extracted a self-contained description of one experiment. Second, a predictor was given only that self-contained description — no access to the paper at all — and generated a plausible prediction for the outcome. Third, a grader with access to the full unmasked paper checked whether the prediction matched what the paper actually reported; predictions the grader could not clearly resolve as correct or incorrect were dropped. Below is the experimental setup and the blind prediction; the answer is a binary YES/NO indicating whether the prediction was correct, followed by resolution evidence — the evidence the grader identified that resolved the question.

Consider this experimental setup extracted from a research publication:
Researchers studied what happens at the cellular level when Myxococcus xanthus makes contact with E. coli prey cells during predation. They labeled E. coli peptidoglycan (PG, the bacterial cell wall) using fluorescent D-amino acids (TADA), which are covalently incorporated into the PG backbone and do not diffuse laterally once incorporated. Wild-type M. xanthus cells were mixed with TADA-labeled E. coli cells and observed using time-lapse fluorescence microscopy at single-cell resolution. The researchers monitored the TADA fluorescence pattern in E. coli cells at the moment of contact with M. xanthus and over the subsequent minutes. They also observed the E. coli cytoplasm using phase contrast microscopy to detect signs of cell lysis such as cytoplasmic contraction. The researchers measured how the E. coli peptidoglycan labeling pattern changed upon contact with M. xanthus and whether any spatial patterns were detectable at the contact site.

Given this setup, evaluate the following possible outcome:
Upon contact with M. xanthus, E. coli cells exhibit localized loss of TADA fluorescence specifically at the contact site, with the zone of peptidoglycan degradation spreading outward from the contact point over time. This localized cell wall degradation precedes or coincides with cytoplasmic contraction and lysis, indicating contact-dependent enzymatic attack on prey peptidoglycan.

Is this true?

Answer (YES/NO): NO